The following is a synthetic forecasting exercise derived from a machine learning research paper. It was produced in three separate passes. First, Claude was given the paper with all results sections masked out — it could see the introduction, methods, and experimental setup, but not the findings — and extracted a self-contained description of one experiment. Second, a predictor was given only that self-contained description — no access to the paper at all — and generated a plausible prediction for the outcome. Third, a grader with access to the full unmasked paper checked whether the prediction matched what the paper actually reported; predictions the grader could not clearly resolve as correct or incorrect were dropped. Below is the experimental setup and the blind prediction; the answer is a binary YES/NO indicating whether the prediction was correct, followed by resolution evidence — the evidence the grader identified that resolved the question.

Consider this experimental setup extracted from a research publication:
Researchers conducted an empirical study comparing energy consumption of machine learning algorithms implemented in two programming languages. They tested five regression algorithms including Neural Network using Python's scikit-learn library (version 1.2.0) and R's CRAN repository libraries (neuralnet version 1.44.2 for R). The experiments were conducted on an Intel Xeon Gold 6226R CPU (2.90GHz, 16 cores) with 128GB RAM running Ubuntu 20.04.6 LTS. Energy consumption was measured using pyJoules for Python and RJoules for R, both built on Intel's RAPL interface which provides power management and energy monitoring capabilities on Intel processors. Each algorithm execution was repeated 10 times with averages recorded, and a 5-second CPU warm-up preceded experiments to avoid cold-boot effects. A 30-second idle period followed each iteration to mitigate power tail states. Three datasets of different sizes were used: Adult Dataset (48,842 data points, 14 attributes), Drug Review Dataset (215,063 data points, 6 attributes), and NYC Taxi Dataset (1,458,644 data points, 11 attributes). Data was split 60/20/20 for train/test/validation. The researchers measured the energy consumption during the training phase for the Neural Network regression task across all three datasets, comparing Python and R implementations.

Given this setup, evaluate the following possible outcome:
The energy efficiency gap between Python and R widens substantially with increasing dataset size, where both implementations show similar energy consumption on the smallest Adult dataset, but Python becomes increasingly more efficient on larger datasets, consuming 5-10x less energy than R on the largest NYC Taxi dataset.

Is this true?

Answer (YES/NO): NO